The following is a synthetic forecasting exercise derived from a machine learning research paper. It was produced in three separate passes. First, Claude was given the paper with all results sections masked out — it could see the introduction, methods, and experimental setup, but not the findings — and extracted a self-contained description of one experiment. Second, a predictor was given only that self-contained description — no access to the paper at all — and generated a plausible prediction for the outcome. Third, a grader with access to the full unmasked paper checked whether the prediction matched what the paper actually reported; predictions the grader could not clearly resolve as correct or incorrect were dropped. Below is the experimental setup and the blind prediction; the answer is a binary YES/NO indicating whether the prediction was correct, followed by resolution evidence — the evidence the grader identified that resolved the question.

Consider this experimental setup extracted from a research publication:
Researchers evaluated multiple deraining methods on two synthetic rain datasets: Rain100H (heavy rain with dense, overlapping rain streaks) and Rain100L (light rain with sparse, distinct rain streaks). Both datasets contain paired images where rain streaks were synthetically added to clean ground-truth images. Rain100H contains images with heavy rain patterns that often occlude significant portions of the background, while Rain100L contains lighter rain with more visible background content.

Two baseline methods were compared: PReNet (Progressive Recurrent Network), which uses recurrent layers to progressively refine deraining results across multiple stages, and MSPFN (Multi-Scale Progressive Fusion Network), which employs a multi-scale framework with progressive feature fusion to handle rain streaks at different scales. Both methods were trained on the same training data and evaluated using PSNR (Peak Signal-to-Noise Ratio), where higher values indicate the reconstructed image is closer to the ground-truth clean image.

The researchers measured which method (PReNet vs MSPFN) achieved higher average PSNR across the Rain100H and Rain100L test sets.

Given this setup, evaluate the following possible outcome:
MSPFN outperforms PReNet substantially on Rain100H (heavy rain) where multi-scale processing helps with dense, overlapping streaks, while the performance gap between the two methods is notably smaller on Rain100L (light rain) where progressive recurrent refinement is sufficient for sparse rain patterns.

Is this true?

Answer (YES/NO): NO